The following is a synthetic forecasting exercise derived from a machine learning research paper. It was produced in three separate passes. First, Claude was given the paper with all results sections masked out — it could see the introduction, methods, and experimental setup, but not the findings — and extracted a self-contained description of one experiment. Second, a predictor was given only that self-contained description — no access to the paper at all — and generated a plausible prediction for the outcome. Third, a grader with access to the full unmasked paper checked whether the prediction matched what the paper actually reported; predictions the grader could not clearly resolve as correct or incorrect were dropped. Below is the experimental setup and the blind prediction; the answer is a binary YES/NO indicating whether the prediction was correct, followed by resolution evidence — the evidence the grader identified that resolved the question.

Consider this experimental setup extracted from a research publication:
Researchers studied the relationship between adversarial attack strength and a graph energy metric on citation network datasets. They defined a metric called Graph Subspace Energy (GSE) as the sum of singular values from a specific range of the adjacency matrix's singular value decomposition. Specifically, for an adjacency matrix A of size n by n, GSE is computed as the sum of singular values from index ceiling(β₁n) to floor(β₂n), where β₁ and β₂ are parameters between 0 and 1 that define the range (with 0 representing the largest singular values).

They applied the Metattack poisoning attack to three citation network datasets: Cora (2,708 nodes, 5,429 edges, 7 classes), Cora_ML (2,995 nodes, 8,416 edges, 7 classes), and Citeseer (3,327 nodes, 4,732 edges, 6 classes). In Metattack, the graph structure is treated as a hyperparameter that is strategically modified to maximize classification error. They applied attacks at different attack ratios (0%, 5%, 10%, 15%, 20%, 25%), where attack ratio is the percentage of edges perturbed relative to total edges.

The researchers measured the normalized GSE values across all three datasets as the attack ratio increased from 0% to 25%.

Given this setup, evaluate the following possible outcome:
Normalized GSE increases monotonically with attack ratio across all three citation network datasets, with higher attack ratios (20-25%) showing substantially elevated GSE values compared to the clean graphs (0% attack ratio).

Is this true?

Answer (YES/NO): YES